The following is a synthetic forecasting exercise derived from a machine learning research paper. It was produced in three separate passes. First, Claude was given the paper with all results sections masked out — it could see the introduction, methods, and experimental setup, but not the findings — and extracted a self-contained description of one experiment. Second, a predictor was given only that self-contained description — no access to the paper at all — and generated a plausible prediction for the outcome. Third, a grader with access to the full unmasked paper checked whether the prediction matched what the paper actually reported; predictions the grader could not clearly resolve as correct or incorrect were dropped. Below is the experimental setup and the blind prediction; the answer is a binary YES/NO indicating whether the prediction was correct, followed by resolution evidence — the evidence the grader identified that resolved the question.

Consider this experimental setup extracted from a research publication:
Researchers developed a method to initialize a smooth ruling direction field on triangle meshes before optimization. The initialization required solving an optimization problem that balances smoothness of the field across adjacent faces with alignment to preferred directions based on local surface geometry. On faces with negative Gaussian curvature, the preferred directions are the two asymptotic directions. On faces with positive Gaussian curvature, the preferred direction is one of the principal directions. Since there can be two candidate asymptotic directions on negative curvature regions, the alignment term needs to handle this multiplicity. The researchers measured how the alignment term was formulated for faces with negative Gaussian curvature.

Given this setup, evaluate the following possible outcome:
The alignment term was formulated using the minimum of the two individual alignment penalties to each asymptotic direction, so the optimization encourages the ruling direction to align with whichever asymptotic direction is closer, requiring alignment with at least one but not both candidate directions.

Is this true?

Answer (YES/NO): YES